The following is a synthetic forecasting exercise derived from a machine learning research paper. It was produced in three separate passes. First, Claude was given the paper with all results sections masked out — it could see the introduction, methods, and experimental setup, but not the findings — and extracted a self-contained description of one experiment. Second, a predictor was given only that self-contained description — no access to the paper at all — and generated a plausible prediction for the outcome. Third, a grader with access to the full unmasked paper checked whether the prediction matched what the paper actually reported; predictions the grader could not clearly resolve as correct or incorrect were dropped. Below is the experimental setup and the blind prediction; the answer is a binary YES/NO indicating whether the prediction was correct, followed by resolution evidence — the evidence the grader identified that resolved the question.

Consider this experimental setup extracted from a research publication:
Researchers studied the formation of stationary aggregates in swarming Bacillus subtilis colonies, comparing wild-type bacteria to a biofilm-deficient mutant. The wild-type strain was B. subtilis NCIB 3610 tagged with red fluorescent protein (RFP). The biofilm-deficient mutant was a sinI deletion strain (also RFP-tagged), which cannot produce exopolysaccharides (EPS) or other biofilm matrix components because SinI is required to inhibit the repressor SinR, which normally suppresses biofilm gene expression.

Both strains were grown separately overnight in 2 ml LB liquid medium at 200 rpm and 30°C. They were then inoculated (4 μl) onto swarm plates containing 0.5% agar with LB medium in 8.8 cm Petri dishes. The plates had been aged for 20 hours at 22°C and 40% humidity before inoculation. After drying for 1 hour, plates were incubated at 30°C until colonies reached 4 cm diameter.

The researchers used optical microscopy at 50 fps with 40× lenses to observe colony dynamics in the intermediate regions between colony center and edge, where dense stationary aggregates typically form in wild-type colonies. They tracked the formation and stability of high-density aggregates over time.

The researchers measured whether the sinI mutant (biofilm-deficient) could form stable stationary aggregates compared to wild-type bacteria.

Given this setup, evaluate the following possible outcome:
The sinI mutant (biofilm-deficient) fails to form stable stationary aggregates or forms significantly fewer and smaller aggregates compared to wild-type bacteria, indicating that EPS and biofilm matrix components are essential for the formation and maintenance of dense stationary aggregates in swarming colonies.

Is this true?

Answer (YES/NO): YES